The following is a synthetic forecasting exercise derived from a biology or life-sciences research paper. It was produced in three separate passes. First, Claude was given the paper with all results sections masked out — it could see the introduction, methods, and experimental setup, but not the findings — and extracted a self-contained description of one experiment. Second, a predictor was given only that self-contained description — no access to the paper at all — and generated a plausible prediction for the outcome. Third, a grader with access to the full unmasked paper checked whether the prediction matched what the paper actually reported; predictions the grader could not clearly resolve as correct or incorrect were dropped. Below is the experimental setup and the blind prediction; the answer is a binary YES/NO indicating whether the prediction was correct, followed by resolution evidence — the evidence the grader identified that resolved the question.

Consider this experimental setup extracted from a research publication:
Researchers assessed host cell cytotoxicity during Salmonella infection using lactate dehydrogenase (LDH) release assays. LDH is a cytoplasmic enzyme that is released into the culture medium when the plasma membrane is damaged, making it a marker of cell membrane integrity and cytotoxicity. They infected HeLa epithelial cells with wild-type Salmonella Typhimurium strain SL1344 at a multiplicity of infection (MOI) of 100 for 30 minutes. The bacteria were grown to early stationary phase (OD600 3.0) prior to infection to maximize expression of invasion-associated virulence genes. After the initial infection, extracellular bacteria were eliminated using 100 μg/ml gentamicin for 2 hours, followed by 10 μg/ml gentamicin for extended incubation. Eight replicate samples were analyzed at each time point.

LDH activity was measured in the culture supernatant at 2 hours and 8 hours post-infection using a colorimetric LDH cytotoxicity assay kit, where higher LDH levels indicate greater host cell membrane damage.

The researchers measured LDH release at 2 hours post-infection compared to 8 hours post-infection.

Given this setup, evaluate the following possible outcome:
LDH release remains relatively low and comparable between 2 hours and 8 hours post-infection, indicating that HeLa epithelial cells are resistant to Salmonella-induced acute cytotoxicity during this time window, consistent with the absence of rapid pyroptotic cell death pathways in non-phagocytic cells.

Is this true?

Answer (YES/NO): YES